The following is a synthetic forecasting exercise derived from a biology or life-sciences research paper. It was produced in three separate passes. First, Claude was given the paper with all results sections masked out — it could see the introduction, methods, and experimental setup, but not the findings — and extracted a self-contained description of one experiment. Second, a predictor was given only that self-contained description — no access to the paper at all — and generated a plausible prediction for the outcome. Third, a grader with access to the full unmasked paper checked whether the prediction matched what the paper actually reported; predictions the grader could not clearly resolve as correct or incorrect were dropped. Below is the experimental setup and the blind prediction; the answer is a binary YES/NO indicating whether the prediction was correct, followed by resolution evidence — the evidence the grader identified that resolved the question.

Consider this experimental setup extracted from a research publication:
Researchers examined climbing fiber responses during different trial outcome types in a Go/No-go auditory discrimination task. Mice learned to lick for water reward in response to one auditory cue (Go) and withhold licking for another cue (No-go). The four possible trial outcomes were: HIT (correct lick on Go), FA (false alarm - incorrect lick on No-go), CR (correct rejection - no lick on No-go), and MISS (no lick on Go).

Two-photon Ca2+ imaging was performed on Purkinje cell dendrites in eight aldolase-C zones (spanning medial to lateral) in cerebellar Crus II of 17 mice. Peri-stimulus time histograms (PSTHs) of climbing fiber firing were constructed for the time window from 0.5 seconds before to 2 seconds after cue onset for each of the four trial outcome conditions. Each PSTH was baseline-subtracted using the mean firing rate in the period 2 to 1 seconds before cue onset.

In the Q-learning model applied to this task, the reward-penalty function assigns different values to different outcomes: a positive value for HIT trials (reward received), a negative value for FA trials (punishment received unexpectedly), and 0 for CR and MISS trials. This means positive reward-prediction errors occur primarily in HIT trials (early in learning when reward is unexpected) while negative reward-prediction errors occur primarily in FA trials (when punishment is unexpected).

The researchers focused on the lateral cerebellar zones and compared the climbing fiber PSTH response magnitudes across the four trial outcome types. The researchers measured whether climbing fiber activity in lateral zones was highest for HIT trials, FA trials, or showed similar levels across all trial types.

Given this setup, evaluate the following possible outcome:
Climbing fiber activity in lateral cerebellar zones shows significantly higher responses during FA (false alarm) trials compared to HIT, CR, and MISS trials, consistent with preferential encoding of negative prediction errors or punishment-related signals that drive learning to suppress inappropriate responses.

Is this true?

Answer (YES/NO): NO